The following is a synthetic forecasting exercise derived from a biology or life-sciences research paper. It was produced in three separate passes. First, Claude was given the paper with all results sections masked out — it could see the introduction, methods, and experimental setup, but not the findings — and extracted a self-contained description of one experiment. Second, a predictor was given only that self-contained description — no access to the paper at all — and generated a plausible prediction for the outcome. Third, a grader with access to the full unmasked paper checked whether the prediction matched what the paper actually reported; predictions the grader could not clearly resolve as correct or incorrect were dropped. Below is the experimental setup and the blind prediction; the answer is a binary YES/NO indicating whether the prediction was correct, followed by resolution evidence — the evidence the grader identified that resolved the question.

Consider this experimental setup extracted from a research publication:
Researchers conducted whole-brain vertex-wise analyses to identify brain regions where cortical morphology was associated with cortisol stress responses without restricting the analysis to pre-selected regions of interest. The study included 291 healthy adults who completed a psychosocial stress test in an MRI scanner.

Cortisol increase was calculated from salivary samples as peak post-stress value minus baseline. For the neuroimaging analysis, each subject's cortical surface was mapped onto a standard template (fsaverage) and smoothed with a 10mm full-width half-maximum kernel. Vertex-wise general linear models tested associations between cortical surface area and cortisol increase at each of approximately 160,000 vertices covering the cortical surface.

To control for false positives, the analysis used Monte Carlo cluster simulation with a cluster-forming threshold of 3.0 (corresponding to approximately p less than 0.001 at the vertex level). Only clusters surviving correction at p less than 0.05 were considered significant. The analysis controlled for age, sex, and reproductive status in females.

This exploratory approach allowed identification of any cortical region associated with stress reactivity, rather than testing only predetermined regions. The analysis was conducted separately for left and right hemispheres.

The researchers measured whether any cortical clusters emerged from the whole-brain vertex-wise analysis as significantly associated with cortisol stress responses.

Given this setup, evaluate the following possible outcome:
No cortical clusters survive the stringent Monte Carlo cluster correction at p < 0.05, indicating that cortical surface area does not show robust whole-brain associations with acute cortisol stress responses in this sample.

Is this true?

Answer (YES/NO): NO